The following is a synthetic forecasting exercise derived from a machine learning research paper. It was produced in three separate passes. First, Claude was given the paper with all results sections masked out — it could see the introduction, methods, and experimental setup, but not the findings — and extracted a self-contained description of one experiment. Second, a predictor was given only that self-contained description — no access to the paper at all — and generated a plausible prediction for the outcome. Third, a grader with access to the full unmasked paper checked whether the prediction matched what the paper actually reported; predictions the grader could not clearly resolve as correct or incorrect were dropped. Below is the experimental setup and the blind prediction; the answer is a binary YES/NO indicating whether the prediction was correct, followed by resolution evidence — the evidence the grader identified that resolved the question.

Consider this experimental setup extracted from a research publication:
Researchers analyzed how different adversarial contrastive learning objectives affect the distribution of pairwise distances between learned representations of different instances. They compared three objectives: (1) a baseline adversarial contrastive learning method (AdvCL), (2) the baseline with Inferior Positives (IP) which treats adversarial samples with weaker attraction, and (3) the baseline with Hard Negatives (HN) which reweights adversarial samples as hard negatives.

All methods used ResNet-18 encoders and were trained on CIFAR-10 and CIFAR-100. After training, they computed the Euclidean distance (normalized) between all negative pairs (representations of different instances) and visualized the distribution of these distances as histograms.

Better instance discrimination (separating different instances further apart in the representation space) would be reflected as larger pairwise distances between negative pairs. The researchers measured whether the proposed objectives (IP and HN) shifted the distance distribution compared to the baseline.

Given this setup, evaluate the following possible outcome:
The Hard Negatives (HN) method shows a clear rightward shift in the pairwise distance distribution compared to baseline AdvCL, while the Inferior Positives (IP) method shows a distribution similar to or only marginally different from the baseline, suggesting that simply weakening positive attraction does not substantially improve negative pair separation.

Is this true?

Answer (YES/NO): NO